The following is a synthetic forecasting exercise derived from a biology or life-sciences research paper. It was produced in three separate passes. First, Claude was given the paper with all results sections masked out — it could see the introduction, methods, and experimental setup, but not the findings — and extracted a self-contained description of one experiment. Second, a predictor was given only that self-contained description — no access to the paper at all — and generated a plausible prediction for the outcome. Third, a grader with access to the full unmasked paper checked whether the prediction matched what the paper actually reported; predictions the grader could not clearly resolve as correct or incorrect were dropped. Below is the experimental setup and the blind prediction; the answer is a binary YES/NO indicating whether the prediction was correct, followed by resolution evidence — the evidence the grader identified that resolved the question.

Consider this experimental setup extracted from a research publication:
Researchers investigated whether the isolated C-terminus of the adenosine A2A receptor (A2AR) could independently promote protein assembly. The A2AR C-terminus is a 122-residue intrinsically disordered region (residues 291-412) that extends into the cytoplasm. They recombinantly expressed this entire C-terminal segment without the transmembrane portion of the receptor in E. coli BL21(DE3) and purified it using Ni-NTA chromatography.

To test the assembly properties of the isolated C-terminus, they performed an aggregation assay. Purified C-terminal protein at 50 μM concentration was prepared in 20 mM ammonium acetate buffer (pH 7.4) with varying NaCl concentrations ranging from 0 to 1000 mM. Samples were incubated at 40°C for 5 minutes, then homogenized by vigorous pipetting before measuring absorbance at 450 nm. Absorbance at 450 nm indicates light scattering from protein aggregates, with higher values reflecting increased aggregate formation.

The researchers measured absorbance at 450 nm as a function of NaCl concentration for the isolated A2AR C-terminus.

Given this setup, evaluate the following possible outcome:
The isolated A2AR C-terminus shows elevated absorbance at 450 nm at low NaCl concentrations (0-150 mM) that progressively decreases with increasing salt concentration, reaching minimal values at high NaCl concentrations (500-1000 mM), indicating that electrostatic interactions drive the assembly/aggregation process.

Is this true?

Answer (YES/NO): NO